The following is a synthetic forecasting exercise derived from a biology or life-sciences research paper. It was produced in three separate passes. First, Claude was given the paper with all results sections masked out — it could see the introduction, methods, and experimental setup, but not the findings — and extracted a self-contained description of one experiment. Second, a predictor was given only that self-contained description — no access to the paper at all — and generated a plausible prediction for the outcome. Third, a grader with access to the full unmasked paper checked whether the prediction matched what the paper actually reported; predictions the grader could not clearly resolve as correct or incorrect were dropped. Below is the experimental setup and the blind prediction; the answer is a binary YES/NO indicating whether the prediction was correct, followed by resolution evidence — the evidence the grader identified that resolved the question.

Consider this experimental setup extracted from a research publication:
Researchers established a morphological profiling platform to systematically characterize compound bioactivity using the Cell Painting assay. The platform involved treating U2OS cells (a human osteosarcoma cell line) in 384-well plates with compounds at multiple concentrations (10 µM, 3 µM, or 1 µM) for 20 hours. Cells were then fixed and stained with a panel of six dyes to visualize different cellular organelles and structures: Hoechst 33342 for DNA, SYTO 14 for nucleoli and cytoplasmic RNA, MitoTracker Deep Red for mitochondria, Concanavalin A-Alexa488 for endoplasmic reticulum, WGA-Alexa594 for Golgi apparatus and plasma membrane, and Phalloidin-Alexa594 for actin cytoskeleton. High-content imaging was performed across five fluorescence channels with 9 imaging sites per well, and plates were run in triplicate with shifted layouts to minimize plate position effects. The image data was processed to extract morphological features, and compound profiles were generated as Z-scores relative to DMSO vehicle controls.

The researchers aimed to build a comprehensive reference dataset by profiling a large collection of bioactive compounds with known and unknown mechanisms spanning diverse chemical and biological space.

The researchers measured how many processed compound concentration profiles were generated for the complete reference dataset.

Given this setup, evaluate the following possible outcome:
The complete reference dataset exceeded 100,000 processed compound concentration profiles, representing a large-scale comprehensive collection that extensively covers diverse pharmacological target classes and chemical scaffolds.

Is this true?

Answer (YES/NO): NO